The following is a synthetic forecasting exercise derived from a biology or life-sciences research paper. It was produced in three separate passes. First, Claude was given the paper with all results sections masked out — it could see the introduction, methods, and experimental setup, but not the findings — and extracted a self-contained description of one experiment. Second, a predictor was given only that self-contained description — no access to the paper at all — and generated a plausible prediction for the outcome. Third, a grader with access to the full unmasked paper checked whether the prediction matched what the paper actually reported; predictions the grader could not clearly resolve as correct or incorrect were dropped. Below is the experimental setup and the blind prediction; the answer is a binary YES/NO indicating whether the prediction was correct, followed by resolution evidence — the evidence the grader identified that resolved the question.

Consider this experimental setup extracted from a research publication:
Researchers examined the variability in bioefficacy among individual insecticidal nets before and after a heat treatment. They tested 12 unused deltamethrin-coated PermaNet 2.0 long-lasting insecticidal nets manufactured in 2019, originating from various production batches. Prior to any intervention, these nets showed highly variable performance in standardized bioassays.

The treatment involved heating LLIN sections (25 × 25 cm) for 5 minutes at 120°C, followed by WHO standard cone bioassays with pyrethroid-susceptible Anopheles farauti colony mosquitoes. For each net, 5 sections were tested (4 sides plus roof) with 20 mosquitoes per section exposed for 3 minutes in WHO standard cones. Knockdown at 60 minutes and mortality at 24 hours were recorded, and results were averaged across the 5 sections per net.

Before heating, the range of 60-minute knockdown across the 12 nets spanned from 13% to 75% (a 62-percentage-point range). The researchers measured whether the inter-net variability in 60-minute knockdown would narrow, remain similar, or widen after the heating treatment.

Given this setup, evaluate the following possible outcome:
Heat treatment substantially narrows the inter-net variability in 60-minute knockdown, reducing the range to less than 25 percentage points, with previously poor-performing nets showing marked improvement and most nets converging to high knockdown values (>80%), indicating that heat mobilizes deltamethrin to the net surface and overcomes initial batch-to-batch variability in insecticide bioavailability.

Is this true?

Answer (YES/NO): NO